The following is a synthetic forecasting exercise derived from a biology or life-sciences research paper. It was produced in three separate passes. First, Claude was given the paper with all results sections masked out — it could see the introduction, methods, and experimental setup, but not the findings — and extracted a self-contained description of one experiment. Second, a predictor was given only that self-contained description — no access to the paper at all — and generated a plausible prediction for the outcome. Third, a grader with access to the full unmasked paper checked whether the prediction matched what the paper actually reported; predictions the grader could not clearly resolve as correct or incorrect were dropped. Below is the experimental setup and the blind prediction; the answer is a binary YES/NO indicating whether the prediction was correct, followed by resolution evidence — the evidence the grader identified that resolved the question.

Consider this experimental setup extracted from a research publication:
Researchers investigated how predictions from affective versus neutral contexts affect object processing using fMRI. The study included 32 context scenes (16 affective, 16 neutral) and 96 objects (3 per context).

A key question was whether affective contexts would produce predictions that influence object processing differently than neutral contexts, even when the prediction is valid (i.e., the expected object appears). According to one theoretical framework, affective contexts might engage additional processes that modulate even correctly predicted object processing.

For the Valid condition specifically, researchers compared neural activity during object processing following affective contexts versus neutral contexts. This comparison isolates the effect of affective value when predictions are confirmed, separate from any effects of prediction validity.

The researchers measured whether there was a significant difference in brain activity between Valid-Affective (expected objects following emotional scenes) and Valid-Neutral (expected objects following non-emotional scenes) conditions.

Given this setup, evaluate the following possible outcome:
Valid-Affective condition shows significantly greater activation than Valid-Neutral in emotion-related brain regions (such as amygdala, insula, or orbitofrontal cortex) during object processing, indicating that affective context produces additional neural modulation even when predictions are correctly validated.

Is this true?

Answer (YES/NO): NO